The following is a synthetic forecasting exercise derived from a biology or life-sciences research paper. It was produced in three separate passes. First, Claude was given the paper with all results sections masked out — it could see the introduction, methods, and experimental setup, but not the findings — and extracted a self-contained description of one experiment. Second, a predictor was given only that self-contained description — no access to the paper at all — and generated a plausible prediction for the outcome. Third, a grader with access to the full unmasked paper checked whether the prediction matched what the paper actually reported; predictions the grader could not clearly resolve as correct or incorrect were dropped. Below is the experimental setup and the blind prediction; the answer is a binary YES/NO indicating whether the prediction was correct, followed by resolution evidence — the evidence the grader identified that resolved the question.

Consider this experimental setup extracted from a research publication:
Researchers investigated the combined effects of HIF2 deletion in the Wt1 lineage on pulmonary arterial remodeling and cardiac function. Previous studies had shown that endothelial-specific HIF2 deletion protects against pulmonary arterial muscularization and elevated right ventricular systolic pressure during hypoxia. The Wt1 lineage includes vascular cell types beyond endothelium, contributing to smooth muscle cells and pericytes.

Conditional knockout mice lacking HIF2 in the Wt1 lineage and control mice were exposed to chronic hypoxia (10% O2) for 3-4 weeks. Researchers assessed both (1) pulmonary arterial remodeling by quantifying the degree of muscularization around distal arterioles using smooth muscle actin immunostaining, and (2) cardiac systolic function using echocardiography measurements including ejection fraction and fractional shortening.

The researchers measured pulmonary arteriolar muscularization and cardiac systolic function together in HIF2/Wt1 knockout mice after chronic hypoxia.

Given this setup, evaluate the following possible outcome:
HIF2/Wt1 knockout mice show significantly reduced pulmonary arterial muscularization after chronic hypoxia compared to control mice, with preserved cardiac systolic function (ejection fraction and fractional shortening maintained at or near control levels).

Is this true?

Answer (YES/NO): NO